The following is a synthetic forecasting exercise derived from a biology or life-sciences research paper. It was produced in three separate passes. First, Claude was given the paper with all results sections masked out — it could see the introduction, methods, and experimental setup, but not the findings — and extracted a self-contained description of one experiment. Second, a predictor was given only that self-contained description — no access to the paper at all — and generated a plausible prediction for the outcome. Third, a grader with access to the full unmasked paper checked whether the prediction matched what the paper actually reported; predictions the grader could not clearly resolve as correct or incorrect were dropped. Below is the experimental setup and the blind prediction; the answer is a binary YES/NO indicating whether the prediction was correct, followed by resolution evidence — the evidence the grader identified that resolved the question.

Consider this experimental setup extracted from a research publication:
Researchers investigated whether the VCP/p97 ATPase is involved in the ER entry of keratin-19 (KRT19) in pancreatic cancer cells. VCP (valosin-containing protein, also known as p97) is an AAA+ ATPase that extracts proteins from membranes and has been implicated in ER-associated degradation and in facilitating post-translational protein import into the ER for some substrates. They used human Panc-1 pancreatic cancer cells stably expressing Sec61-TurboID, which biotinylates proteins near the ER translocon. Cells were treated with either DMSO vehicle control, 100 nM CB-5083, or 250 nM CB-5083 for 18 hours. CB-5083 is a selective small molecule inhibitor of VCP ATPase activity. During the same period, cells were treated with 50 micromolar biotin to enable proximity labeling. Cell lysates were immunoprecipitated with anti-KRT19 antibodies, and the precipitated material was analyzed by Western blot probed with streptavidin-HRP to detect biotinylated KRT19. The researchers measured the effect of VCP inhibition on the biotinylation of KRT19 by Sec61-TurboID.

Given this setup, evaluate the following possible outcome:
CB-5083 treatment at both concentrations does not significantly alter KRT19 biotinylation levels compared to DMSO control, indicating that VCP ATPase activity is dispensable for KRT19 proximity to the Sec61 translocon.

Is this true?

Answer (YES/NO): YES